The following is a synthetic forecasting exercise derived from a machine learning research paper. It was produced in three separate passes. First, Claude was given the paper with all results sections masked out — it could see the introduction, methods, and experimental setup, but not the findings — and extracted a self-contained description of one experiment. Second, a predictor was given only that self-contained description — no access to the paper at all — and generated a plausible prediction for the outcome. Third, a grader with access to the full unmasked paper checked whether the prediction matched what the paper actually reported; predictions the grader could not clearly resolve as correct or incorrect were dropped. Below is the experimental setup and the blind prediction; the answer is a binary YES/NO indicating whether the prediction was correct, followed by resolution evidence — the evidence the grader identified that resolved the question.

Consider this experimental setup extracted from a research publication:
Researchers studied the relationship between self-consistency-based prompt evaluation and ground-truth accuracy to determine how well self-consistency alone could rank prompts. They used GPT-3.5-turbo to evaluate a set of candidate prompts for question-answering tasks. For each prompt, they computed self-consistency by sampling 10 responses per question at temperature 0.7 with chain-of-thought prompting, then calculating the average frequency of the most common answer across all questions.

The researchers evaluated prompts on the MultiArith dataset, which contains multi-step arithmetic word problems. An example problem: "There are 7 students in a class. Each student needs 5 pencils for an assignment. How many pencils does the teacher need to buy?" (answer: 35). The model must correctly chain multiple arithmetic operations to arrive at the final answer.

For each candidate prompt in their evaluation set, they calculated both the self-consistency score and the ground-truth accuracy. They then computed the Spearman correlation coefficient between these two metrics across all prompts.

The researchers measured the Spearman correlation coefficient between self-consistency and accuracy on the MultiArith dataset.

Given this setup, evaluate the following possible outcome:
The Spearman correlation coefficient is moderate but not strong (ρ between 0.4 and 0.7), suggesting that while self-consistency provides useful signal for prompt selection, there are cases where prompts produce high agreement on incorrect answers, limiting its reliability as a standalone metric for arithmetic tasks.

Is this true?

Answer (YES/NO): NO